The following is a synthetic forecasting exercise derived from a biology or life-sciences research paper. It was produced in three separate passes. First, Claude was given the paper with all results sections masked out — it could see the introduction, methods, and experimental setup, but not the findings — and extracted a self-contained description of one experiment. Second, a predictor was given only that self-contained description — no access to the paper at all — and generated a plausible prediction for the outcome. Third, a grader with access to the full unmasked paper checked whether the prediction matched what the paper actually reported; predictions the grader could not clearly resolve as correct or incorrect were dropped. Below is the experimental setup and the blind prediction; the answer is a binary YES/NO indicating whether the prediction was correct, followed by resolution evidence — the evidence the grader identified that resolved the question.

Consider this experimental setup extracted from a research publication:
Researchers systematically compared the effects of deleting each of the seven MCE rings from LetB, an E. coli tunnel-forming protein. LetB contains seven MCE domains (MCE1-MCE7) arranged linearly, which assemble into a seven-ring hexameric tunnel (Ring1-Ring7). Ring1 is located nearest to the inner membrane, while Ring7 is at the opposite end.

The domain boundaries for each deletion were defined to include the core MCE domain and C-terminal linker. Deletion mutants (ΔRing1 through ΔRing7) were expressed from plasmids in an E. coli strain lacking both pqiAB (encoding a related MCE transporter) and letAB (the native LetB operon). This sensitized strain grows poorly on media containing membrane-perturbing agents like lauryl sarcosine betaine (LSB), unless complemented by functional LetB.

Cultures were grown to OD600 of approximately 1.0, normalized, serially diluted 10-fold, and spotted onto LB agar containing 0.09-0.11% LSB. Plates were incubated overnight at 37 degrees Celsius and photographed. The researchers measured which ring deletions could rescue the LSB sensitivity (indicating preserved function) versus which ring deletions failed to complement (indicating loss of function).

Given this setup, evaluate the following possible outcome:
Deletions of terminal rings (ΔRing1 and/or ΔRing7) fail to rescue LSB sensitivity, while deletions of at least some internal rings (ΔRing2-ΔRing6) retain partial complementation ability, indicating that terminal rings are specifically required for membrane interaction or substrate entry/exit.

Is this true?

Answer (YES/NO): YES